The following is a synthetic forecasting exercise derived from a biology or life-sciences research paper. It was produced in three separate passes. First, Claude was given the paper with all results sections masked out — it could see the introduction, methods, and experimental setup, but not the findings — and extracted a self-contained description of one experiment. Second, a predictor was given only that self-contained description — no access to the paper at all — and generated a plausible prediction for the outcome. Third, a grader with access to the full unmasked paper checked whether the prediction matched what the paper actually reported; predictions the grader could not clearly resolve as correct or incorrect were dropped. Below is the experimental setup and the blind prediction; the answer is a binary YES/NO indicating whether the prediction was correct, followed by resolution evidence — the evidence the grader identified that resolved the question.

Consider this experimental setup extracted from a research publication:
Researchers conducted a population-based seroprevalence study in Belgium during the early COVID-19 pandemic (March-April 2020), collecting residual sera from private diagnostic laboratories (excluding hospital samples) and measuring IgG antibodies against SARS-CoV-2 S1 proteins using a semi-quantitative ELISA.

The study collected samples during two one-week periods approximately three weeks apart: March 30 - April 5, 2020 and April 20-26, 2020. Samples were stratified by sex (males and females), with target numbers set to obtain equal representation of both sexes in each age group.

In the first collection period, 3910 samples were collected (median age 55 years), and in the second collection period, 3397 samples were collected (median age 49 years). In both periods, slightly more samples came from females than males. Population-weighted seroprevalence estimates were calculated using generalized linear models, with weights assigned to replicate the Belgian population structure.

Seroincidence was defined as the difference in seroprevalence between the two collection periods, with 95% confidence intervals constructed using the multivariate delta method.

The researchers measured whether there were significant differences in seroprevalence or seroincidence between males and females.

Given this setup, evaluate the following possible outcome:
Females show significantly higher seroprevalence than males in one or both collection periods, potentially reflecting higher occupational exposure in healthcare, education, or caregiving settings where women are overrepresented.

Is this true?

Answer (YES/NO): NO